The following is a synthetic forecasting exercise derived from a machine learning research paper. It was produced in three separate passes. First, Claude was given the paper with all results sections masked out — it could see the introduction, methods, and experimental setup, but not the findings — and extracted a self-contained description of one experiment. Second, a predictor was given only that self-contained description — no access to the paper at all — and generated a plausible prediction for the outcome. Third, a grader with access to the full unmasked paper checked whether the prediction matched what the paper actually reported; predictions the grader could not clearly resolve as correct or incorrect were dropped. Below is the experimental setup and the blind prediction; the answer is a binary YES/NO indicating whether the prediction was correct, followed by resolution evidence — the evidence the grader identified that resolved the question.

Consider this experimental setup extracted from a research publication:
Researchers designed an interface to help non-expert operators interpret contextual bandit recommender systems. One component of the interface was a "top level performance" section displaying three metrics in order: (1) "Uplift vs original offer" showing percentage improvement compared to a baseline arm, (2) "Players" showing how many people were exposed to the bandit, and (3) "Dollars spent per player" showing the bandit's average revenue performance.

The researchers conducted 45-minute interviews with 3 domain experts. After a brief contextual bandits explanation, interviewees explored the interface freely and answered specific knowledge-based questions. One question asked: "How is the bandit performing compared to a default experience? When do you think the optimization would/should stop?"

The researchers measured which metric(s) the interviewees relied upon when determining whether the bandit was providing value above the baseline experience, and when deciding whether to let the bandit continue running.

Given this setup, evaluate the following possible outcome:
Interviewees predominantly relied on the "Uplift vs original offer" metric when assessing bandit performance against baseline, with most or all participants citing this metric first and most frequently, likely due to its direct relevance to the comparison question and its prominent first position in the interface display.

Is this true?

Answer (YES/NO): YES